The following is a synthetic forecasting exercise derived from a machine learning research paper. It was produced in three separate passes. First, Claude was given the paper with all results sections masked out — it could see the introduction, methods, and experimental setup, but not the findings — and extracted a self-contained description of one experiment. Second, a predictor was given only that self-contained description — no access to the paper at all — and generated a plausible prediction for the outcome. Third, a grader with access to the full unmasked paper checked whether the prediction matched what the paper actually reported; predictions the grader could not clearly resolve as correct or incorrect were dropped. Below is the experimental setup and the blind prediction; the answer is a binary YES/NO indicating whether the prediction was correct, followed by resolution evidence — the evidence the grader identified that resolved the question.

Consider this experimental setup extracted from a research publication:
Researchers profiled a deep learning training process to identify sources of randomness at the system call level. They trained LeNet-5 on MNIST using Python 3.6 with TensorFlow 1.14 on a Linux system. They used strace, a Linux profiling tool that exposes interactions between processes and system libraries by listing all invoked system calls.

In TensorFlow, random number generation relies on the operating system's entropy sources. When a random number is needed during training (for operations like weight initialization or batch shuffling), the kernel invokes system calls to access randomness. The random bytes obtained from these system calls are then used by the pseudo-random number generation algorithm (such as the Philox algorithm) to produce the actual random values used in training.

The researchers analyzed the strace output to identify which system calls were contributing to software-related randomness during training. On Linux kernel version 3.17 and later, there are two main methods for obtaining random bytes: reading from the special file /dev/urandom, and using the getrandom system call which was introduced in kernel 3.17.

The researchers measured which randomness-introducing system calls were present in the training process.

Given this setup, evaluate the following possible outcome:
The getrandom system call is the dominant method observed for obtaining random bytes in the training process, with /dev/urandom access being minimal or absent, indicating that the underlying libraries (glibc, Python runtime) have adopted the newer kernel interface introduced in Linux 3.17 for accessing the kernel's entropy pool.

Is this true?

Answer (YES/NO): NO